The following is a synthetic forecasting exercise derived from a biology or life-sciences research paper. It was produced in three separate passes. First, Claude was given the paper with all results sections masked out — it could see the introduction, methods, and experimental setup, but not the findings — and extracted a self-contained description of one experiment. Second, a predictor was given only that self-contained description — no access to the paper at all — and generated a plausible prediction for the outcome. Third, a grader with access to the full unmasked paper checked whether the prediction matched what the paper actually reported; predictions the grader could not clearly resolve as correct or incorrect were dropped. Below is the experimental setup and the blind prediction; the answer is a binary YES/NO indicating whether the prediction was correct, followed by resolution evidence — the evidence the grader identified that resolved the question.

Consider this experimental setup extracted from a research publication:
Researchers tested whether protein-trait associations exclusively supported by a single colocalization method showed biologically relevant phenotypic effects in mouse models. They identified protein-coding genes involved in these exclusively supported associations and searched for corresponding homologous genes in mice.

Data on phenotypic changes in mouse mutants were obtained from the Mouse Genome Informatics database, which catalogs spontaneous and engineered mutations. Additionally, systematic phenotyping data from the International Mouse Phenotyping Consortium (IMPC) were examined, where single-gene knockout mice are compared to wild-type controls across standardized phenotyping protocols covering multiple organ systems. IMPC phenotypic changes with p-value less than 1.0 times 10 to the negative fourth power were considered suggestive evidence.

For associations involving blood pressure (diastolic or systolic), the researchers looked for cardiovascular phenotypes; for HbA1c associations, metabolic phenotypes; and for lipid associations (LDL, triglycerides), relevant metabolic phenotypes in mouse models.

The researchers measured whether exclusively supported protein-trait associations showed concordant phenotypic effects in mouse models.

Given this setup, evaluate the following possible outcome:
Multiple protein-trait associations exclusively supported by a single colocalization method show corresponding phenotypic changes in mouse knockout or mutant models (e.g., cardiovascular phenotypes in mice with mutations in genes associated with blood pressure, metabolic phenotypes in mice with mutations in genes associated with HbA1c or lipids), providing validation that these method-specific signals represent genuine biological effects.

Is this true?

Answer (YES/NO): YES